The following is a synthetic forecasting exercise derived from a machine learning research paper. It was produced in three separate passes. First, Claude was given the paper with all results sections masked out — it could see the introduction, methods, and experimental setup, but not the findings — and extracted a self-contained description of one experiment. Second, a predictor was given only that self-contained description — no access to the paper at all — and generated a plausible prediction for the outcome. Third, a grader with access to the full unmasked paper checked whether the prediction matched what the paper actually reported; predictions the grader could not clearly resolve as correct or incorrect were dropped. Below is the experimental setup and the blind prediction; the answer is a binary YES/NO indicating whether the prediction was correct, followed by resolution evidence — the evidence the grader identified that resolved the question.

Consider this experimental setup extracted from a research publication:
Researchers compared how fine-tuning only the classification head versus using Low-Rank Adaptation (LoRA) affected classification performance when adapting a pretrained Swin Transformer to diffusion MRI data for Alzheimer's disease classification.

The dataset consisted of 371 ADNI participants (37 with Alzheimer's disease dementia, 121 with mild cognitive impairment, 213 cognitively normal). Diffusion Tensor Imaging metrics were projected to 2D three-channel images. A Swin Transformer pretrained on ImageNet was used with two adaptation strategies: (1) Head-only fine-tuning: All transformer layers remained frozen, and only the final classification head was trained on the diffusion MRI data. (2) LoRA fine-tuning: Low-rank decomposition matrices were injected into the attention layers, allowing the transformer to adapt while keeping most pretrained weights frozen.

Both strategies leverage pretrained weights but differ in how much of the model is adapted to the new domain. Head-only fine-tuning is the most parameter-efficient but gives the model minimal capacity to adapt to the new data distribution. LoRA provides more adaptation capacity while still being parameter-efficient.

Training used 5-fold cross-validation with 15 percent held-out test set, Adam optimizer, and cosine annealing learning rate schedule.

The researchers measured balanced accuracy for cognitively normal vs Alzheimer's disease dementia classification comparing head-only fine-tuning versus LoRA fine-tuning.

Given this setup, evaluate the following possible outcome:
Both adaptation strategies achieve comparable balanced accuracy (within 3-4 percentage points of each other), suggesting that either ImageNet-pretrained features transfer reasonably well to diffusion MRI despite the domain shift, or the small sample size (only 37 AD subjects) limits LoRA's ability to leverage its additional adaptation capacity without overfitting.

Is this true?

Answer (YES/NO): YES